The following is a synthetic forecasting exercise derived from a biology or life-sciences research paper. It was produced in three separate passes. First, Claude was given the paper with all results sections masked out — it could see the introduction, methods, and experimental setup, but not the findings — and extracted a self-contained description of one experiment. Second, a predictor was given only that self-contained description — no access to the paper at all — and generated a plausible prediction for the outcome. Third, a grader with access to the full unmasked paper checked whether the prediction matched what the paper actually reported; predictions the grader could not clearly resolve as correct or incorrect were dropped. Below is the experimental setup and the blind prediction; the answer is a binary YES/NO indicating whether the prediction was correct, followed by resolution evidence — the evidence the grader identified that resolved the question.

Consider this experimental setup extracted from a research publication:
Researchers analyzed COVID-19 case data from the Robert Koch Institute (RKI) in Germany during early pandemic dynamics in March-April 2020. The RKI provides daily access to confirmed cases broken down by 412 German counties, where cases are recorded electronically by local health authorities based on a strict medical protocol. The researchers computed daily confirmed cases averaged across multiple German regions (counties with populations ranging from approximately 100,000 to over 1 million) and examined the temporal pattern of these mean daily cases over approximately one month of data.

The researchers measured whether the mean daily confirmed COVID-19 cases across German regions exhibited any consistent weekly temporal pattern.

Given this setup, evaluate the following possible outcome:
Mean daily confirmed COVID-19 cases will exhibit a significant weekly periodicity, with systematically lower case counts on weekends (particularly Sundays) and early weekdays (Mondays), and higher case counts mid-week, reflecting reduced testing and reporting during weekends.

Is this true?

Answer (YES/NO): NO